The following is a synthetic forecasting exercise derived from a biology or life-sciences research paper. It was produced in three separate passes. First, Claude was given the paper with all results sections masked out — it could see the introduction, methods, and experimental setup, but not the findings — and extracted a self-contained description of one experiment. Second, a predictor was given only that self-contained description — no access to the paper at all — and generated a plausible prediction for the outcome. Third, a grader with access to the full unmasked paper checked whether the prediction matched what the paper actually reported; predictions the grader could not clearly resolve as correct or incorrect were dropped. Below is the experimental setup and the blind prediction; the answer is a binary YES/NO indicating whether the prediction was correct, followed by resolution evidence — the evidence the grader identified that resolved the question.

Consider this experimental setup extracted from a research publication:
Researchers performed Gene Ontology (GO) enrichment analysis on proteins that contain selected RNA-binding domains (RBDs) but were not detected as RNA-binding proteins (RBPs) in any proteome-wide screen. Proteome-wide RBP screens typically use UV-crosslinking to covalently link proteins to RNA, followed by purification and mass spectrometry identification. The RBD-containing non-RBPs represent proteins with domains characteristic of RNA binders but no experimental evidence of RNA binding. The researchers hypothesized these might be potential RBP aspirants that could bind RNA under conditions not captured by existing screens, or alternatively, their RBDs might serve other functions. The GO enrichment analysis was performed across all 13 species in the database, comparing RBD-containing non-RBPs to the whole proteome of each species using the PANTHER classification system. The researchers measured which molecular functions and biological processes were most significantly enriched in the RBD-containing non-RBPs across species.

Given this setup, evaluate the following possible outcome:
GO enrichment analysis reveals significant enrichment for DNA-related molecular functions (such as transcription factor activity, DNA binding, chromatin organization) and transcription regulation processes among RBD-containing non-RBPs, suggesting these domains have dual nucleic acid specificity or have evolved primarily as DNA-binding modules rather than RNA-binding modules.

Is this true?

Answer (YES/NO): NO